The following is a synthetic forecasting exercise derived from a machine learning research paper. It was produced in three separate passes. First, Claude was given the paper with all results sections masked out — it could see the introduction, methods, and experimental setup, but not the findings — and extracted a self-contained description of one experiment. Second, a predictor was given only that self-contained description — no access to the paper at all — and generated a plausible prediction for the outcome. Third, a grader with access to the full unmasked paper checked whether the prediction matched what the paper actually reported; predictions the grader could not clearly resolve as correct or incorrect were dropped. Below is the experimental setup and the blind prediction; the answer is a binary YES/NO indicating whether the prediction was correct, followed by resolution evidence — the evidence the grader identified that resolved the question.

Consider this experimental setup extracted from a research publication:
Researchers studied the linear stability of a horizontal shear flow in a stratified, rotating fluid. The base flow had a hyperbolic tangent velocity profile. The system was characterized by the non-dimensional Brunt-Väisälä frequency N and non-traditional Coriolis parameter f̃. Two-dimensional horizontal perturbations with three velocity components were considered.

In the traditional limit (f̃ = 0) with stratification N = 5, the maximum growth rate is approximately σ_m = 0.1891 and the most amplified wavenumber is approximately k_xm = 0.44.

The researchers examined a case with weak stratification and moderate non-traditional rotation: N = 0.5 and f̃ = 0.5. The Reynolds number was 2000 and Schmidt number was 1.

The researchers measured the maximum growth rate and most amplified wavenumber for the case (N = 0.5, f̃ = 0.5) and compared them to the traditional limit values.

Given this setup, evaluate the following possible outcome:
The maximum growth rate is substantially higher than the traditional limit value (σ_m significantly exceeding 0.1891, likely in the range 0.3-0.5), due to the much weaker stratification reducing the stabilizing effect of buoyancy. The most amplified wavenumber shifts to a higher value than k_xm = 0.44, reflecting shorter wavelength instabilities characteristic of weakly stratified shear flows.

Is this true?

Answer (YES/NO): NO